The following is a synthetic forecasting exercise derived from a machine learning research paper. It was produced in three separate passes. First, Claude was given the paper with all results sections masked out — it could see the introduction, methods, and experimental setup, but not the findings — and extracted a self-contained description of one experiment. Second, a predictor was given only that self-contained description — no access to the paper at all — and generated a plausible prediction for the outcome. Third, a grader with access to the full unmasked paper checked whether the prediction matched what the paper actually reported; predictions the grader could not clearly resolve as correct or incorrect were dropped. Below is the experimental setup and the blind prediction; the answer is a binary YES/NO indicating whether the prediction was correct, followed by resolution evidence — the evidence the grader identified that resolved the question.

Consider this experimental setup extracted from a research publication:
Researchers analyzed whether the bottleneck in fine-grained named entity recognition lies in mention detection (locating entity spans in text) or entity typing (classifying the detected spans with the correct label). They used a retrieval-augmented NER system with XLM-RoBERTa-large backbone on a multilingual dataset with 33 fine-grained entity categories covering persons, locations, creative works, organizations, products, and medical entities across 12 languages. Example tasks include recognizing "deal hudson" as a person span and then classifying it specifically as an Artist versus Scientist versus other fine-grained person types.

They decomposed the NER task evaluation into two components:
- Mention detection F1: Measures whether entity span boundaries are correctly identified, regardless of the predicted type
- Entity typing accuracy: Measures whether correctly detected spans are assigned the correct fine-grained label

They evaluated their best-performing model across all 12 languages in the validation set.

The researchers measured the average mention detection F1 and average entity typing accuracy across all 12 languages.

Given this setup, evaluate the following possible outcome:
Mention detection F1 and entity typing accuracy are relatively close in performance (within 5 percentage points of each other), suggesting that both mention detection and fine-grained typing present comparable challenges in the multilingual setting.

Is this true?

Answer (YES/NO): NO